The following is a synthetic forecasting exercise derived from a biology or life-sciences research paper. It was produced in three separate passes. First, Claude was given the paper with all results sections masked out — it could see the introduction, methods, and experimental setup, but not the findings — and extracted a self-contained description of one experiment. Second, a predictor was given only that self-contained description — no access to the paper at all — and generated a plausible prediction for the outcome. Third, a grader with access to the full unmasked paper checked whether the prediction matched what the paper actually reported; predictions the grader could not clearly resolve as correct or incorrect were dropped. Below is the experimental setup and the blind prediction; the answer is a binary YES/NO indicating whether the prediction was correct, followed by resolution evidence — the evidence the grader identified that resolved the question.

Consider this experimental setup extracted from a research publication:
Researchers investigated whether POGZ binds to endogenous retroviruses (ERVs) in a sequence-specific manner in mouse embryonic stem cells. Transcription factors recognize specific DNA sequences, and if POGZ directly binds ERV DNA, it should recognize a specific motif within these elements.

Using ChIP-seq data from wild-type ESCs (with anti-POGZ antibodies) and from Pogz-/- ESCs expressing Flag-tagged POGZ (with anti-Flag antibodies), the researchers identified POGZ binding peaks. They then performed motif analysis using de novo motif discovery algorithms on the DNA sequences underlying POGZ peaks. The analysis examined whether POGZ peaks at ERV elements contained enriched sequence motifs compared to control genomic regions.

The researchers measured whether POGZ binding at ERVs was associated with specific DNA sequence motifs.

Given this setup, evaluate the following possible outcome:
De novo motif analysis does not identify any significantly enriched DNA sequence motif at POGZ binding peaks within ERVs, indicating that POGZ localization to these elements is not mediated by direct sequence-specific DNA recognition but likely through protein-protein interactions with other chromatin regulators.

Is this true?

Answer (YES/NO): NO